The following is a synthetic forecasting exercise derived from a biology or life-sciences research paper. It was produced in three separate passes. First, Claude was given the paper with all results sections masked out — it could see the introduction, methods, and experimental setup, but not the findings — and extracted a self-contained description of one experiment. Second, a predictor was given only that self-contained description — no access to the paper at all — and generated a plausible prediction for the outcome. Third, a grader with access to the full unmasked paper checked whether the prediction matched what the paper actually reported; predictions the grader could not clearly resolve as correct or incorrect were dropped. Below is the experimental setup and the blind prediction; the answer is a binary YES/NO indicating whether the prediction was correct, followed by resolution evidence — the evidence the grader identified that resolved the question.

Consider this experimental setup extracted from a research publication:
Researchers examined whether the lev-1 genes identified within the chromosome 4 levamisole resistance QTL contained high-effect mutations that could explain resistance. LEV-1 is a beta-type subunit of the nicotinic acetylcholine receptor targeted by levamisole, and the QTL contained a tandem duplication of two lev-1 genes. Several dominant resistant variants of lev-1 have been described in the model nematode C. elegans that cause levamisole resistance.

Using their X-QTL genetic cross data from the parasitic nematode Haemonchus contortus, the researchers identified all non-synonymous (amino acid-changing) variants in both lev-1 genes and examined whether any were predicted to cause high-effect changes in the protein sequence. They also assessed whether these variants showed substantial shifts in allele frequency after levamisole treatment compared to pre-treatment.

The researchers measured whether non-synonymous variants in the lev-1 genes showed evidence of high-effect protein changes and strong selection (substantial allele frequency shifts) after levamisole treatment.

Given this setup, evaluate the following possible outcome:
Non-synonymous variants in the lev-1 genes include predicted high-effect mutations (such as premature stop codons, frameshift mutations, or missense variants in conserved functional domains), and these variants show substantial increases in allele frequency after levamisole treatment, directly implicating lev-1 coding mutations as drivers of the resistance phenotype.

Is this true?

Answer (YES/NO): NO